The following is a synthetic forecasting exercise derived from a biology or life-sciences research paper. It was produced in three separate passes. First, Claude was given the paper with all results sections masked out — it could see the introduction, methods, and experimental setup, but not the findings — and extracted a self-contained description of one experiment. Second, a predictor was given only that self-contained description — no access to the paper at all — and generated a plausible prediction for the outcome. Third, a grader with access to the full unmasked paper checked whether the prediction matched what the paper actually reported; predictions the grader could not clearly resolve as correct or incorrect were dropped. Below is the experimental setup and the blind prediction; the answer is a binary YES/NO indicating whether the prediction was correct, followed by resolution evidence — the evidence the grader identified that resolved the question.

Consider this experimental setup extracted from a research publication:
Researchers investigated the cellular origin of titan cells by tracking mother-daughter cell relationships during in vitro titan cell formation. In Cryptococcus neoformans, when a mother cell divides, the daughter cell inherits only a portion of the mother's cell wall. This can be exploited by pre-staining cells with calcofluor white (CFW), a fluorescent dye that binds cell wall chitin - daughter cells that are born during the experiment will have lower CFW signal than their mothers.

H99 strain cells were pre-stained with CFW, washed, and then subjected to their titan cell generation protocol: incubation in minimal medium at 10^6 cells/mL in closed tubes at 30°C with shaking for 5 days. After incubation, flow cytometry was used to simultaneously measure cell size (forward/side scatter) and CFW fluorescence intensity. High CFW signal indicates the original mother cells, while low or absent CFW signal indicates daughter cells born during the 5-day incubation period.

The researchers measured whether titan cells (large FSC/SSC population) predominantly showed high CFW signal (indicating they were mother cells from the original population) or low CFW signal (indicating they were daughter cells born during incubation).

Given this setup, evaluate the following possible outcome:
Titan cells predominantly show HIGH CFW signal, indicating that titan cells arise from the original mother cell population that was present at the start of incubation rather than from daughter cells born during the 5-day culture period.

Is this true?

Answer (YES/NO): YES